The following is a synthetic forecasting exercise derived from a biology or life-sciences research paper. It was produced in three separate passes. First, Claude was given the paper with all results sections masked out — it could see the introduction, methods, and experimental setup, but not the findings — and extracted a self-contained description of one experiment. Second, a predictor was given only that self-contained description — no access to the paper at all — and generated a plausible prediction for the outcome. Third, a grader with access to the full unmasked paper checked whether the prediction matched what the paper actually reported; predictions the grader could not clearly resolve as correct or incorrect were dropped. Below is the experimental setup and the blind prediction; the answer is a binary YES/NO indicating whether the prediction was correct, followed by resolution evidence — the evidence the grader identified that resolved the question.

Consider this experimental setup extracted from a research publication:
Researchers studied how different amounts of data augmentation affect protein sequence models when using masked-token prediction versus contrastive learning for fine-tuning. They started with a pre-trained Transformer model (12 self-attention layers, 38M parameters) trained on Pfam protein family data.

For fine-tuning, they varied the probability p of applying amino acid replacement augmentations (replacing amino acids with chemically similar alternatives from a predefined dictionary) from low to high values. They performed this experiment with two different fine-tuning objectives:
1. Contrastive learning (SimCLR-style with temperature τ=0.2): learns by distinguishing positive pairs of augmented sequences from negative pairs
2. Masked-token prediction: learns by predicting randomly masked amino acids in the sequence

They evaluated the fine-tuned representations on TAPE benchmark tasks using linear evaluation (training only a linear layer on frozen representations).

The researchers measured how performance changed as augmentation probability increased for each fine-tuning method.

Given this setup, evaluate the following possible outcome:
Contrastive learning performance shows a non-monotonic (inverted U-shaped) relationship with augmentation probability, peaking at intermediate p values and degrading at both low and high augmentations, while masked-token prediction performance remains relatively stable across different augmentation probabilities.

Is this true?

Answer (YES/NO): NO